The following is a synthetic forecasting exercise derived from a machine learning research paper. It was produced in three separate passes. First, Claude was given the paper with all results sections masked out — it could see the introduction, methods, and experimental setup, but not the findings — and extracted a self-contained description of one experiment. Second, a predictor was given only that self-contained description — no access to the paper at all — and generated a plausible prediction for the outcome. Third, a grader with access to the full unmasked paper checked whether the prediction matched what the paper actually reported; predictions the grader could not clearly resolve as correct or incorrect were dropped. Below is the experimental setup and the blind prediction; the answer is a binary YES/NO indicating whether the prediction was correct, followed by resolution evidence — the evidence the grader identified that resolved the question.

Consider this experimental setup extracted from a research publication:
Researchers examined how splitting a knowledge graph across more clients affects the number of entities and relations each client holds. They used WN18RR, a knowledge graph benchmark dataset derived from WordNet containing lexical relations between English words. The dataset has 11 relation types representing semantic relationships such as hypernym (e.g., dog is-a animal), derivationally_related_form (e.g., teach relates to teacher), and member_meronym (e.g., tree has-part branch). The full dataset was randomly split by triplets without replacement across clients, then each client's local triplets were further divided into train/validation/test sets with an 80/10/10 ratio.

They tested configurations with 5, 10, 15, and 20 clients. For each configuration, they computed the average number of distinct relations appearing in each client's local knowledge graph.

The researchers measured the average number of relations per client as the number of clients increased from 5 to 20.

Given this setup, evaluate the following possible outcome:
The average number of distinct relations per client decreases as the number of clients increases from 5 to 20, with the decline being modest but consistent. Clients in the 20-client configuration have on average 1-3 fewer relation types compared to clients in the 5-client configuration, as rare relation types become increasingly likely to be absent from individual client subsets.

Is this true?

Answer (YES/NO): NO